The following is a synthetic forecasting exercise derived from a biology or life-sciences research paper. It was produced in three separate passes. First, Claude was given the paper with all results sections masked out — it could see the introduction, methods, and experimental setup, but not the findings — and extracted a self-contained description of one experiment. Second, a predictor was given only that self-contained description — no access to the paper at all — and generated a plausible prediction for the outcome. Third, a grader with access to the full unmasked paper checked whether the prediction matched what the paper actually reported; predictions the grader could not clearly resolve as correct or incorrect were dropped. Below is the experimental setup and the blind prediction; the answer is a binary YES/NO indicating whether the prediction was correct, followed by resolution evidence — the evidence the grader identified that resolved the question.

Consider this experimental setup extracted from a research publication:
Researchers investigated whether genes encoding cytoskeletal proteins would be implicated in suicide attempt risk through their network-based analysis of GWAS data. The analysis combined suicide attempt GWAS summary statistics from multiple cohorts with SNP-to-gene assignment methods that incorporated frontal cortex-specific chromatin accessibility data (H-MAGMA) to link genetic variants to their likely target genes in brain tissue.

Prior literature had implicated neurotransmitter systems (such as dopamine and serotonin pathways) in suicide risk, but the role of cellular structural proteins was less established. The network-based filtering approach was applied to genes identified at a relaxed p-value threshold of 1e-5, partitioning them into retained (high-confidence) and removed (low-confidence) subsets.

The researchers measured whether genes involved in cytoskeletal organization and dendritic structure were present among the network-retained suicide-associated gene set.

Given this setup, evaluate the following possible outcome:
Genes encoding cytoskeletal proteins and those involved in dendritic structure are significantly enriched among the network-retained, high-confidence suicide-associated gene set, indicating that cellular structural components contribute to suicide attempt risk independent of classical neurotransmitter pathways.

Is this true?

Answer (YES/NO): NO